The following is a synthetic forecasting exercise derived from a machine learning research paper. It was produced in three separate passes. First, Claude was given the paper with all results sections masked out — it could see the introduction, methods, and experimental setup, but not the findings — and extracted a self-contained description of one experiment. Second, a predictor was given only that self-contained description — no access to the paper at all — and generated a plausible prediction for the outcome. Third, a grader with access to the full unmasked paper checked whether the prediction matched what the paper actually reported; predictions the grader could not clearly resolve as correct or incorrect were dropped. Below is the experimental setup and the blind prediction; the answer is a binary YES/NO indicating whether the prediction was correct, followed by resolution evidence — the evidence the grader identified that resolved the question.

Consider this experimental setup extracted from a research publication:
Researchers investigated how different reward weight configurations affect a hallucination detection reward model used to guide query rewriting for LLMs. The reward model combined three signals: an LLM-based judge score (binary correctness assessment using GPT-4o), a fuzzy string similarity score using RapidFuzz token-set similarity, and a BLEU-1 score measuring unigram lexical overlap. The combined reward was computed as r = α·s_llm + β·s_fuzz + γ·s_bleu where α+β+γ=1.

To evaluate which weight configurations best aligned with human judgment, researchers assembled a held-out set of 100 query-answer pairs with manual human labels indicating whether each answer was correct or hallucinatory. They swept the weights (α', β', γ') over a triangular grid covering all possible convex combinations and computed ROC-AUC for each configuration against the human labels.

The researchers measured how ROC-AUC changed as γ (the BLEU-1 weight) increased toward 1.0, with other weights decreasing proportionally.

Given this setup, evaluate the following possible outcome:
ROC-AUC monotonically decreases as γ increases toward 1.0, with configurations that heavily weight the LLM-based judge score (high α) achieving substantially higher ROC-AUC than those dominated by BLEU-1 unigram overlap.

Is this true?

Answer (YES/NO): YES